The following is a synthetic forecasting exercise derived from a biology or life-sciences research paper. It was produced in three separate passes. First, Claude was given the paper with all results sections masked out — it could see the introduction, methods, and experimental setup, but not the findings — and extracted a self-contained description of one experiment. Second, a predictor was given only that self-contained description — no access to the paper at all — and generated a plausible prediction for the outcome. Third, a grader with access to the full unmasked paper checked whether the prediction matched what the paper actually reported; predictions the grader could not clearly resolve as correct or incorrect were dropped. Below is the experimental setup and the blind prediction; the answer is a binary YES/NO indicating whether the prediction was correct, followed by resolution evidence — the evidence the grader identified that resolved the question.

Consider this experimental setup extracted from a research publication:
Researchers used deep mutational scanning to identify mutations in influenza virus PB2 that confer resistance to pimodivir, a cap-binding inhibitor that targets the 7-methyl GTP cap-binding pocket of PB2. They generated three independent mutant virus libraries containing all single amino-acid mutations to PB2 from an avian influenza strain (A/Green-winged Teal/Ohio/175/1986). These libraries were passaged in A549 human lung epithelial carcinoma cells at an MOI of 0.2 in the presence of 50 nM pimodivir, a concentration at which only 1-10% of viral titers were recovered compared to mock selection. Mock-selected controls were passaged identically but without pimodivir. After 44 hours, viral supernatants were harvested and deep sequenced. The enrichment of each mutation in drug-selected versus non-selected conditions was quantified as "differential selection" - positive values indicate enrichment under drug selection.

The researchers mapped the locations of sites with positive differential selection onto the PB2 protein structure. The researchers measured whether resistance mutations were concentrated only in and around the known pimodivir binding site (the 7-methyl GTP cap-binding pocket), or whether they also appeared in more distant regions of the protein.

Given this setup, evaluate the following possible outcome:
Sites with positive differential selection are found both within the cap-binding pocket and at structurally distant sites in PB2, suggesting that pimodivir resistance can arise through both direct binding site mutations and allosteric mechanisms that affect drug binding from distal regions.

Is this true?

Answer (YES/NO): YES